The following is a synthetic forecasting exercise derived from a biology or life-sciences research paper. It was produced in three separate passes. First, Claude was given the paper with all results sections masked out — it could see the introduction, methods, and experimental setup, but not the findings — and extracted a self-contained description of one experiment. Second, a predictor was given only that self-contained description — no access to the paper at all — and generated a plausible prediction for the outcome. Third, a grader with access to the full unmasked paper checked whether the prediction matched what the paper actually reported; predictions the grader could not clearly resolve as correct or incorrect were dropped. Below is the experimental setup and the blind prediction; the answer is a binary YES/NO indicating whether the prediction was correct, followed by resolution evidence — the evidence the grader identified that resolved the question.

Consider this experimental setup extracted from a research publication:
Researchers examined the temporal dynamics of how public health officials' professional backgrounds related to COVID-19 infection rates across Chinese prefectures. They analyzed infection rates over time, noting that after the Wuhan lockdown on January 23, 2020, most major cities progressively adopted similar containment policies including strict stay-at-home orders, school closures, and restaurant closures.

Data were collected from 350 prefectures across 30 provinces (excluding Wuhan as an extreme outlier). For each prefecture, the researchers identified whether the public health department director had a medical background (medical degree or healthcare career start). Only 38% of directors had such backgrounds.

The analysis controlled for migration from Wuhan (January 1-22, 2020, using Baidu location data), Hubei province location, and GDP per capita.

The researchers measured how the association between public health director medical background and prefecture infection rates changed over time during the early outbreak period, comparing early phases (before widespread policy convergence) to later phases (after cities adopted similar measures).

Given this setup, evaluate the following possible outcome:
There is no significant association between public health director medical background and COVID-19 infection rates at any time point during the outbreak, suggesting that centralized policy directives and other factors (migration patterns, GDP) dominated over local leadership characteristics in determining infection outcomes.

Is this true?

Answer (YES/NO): NO